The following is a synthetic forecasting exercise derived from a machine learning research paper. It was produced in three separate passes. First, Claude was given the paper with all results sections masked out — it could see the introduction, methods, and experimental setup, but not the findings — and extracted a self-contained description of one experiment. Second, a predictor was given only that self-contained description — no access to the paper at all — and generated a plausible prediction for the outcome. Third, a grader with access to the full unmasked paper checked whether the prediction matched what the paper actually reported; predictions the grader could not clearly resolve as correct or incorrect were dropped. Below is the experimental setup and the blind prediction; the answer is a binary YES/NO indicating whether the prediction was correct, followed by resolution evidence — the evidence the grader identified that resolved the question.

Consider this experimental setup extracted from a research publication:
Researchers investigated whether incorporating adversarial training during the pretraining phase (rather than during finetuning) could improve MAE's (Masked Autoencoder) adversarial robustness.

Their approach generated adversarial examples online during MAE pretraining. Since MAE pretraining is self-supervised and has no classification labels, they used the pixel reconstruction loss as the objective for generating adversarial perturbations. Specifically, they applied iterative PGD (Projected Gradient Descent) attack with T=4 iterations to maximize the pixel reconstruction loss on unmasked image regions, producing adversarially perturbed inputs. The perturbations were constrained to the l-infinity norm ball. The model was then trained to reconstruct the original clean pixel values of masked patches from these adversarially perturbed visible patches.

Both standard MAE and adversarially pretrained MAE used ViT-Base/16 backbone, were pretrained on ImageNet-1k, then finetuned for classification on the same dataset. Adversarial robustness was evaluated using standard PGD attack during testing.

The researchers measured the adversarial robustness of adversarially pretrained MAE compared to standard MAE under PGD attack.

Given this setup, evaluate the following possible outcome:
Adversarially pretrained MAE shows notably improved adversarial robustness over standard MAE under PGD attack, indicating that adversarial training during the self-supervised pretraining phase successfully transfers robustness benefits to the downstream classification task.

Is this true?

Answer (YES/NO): YES